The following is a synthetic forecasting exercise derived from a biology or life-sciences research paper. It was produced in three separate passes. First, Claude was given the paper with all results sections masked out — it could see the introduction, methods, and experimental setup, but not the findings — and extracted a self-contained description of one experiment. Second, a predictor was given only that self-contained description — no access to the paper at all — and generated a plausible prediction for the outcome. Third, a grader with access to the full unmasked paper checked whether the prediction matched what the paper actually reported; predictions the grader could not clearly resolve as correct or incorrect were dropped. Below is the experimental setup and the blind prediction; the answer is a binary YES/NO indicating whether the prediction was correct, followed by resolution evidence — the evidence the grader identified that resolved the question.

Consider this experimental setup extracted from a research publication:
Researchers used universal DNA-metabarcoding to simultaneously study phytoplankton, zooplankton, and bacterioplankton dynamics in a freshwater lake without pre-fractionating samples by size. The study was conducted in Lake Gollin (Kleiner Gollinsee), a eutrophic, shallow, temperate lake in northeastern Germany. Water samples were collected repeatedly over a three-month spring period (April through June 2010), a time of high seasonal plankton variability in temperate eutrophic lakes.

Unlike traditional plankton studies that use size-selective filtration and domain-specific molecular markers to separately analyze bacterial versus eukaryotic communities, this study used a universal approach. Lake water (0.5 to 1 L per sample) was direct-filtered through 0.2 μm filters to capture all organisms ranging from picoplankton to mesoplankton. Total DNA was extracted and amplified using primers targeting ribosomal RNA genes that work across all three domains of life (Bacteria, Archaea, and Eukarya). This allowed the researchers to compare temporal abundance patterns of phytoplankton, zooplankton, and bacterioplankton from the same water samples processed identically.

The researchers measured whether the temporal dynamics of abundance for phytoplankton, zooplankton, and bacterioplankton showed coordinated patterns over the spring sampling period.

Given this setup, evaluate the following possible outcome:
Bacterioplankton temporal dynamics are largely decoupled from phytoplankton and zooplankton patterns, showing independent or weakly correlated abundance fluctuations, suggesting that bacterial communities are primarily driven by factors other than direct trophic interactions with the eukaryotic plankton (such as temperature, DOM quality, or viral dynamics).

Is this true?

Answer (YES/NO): NO